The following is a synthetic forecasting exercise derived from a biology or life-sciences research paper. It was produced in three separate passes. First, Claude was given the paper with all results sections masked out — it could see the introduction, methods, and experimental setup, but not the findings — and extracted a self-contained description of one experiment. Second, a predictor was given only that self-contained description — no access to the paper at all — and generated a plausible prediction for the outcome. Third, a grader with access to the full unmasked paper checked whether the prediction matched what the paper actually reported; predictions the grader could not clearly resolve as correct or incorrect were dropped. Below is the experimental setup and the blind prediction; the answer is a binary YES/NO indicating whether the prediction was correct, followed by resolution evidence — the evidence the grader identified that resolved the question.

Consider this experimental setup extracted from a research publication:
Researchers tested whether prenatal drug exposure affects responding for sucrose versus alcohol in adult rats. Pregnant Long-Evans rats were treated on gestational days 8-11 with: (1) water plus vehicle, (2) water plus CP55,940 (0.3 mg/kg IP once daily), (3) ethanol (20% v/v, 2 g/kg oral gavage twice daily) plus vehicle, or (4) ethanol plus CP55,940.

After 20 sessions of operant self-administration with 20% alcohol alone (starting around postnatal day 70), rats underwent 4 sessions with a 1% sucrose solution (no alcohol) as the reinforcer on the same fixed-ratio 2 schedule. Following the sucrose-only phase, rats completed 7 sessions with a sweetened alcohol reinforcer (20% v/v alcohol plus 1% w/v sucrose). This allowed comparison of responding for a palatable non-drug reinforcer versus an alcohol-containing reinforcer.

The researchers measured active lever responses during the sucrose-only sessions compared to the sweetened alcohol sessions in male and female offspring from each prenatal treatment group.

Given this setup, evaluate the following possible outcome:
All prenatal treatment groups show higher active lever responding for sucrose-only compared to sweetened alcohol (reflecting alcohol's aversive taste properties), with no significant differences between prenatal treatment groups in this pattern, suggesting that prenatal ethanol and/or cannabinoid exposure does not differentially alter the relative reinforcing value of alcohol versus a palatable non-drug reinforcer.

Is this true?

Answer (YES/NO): NO